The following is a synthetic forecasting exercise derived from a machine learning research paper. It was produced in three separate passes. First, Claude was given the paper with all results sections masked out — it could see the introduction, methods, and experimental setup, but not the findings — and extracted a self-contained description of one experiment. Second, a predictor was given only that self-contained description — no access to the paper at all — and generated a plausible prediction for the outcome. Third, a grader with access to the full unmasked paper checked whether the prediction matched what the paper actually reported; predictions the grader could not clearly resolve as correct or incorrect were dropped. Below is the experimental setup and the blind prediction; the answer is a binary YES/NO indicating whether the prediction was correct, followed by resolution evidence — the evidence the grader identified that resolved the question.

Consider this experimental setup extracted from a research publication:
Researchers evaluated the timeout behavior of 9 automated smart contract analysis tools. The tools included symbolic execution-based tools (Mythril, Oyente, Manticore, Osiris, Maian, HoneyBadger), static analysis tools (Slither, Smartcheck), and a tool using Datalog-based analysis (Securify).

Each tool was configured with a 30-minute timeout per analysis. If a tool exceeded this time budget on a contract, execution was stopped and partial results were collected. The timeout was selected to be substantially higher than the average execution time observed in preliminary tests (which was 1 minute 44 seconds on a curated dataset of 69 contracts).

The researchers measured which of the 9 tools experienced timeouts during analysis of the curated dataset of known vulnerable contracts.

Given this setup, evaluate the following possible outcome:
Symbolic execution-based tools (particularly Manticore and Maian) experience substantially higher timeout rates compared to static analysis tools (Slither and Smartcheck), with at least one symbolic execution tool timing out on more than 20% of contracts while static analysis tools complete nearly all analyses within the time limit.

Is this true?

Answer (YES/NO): NO